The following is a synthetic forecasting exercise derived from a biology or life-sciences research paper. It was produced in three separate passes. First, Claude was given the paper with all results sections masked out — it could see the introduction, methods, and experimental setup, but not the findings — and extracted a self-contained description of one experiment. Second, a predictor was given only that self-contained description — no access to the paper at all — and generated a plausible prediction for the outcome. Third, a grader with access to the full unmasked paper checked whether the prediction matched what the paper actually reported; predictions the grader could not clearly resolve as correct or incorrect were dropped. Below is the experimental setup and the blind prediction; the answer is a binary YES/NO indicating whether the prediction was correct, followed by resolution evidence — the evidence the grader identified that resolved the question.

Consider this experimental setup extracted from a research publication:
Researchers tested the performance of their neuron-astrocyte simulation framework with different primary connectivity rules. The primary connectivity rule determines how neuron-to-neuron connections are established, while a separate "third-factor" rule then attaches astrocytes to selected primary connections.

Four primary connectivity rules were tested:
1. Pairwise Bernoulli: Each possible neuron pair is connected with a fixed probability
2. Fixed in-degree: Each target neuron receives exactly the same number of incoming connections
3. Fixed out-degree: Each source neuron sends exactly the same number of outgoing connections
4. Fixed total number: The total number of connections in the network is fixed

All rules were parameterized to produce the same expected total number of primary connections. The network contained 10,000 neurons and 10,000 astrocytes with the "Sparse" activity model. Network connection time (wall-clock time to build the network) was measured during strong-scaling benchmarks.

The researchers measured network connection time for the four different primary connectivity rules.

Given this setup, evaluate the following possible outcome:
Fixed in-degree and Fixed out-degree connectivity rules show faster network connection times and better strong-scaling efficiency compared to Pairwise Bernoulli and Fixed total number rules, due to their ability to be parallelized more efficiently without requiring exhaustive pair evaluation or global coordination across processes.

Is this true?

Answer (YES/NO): NO